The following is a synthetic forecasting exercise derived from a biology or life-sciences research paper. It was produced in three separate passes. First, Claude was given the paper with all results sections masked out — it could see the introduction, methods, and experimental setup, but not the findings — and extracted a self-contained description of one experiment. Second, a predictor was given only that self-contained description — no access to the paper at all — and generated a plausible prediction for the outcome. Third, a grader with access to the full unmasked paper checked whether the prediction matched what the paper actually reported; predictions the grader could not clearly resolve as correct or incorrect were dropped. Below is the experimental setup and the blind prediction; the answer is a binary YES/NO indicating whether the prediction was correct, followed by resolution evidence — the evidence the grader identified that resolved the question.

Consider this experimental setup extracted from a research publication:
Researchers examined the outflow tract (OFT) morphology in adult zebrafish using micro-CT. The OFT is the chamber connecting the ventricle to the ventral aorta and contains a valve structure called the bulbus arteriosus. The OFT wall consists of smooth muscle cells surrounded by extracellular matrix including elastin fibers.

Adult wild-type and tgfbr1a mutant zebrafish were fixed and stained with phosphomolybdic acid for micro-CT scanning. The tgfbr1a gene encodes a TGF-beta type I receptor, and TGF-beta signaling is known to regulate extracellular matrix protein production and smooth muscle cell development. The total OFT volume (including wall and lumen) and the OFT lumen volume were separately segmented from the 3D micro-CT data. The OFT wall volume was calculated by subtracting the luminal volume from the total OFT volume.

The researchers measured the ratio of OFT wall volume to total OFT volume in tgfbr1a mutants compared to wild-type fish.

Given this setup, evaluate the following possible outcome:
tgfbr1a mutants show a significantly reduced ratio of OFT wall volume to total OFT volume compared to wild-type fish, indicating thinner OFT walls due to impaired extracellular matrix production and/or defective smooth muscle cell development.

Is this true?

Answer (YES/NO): YES